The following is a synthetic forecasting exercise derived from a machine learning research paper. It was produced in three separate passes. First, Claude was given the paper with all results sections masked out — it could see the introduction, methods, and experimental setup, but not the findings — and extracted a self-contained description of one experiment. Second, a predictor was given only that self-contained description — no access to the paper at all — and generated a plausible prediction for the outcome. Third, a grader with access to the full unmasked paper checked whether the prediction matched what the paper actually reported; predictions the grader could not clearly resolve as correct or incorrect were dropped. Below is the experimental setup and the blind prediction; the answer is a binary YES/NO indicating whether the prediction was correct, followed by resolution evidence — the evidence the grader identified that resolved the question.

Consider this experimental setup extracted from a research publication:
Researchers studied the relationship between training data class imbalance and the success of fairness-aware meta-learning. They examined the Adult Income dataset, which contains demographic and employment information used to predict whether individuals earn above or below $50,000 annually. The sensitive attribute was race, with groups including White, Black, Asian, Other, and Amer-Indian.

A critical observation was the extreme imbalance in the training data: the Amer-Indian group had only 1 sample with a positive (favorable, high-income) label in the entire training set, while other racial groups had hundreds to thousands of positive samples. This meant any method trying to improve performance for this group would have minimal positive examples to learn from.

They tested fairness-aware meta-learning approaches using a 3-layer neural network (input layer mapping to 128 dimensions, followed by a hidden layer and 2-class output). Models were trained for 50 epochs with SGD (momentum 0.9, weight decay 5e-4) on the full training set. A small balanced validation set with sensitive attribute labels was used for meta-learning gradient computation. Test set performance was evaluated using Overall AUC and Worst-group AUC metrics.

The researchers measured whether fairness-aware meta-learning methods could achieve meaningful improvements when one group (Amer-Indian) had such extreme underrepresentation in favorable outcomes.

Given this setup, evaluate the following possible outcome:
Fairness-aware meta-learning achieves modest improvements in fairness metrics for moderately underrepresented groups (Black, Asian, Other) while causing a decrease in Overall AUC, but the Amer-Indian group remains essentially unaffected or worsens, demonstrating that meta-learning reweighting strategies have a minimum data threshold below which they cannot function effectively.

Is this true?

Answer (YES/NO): NO